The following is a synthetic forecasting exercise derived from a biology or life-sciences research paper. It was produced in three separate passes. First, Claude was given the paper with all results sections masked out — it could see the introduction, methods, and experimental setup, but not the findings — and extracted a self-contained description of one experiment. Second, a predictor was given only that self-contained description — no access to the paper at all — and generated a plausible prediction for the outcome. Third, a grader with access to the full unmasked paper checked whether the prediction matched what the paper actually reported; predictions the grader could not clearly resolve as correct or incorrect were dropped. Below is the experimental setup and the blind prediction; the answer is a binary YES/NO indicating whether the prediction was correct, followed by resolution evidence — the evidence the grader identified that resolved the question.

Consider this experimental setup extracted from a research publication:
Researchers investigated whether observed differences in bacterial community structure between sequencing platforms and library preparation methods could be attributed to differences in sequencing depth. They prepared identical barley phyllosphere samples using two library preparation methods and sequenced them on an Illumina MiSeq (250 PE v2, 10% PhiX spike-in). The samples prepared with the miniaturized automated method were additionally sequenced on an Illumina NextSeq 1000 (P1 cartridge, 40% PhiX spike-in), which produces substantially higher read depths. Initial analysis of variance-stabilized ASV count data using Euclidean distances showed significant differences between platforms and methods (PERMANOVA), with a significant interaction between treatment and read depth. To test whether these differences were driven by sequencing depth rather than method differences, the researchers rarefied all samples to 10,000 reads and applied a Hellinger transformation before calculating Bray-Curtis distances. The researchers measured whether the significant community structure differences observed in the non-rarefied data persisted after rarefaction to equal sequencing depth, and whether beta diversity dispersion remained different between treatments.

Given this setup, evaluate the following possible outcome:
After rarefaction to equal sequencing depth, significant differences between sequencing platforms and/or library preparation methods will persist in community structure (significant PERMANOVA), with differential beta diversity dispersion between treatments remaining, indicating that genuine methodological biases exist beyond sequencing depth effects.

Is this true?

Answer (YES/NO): NO